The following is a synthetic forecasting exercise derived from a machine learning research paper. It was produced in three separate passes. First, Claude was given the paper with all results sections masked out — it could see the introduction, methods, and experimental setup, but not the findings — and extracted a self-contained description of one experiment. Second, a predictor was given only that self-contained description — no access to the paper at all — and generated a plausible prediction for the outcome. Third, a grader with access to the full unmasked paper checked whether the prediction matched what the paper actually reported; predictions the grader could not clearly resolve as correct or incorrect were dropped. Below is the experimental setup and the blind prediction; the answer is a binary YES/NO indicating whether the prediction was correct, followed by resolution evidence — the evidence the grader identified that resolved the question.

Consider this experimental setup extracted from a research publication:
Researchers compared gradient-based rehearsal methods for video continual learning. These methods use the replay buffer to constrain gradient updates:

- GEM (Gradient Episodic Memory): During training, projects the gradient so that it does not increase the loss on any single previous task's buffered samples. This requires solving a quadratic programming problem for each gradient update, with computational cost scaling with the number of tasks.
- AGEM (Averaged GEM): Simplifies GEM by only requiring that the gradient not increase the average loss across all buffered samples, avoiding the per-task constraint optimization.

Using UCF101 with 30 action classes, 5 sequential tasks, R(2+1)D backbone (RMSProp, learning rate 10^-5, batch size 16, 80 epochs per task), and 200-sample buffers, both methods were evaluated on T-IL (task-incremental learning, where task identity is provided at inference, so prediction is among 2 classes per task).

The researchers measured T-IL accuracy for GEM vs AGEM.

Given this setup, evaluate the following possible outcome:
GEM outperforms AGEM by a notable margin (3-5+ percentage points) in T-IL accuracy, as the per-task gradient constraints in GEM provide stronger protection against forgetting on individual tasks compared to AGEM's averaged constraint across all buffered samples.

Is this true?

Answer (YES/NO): NO